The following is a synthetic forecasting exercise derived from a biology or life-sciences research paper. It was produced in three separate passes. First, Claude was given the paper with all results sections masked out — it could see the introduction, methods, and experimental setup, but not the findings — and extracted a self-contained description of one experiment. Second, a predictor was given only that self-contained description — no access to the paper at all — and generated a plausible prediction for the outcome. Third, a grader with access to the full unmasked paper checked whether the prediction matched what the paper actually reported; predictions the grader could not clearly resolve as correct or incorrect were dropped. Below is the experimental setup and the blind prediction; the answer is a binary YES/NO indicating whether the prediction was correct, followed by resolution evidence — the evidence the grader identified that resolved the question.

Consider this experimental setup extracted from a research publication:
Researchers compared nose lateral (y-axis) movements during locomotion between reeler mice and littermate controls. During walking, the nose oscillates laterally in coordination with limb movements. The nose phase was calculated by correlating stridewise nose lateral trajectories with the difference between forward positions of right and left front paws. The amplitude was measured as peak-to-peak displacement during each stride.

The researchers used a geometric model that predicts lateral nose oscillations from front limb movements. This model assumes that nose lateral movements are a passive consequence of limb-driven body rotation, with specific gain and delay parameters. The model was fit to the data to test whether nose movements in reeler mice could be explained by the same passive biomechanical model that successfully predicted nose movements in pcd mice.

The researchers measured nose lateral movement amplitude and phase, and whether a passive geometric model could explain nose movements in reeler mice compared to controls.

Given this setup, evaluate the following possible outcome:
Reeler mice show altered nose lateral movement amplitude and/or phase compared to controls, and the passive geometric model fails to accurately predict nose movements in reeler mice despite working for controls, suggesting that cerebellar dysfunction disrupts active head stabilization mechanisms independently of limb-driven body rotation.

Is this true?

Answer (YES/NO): NO